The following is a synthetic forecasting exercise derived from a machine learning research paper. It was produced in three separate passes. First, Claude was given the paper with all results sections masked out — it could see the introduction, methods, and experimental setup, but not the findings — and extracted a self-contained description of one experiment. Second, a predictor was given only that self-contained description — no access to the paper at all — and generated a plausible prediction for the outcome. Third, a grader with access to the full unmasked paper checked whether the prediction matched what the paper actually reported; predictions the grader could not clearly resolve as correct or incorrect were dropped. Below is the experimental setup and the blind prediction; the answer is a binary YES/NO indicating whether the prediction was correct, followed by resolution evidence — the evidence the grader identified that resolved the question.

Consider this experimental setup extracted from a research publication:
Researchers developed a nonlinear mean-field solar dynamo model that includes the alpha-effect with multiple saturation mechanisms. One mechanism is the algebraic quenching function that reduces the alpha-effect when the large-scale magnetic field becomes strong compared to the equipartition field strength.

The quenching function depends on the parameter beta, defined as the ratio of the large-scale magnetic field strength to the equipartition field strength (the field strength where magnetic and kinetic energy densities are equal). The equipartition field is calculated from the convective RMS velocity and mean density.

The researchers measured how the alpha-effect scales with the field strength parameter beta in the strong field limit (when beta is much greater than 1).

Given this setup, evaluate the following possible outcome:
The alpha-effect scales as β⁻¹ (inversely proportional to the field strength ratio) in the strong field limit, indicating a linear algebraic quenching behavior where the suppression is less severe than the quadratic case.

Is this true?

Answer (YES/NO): NO